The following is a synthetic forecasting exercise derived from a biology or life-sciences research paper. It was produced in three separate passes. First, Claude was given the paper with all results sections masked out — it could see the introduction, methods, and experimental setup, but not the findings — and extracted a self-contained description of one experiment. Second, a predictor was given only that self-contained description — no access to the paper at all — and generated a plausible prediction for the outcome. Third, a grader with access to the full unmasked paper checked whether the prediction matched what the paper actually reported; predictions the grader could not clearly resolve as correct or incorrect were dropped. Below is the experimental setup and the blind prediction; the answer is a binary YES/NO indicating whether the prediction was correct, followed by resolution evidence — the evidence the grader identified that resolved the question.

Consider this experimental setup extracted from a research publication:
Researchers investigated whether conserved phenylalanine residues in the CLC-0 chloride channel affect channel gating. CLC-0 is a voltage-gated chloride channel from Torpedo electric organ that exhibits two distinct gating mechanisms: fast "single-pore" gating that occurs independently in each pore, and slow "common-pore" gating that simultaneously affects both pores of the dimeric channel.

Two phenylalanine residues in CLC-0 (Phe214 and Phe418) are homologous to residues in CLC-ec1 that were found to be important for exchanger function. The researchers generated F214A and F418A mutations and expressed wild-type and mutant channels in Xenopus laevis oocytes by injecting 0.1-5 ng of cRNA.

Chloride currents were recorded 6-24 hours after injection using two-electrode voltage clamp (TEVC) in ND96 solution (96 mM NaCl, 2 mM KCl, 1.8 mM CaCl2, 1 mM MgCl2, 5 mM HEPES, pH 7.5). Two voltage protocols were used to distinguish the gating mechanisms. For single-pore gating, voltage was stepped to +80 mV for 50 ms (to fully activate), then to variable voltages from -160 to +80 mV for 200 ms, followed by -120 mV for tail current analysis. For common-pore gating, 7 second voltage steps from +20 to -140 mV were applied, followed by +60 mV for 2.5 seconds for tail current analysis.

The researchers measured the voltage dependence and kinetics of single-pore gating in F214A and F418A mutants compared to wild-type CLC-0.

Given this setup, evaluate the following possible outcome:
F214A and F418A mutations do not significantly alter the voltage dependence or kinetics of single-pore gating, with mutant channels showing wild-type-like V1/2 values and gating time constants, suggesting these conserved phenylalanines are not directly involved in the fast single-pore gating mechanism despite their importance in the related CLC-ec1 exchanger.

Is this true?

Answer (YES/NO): NO